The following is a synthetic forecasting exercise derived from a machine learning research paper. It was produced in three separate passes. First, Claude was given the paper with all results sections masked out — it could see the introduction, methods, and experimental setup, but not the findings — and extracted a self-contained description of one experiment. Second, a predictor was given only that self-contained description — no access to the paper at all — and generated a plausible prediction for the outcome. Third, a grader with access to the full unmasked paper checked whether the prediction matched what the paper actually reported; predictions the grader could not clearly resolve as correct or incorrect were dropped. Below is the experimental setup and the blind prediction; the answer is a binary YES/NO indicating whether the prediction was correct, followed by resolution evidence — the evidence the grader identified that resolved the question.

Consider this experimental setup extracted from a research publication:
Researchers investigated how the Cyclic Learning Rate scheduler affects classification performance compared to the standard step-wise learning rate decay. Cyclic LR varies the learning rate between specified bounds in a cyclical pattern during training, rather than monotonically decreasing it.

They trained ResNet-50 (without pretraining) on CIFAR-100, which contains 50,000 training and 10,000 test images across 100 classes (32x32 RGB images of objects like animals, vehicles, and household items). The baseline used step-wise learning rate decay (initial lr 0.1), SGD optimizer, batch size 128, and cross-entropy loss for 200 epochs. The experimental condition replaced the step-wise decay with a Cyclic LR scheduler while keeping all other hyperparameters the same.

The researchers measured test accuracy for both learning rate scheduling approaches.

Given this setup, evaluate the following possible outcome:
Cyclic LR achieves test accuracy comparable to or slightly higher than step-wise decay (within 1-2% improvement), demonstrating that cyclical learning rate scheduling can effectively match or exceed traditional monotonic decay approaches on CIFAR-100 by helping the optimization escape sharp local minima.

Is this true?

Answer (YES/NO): NO